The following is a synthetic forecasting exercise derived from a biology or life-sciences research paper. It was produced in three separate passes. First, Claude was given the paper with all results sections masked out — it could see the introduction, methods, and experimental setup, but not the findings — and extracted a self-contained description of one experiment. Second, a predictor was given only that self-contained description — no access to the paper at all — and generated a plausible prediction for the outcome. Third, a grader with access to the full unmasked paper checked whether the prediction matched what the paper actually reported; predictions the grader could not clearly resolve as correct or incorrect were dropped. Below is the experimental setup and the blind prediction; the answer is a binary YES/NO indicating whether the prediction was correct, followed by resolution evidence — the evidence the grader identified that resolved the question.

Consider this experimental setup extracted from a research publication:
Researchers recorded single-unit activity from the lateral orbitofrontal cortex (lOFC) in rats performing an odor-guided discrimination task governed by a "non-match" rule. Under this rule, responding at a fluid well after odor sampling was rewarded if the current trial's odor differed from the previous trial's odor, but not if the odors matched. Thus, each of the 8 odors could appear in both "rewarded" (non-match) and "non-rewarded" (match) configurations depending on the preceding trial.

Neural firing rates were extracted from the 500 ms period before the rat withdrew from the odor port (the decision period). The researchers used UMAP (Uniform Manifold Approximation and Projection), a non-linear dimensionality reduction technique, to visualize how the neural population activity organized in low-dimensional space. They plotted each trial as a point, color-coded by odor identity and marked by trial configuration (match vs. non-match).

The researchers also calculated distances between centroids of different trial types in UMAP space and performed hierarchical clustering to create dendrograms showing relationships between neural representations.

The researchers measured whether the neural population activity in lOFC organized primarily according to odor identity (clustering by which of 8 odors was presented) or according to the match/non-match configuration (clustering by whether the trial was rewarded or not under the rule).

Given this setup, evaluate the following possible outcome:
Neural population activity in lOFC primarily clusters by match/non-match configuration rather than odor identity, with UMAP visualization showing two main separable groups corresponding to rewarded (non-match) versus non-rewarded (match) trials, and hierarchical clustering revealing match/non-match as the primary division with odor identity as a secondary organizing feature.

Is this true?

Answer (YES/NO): YES